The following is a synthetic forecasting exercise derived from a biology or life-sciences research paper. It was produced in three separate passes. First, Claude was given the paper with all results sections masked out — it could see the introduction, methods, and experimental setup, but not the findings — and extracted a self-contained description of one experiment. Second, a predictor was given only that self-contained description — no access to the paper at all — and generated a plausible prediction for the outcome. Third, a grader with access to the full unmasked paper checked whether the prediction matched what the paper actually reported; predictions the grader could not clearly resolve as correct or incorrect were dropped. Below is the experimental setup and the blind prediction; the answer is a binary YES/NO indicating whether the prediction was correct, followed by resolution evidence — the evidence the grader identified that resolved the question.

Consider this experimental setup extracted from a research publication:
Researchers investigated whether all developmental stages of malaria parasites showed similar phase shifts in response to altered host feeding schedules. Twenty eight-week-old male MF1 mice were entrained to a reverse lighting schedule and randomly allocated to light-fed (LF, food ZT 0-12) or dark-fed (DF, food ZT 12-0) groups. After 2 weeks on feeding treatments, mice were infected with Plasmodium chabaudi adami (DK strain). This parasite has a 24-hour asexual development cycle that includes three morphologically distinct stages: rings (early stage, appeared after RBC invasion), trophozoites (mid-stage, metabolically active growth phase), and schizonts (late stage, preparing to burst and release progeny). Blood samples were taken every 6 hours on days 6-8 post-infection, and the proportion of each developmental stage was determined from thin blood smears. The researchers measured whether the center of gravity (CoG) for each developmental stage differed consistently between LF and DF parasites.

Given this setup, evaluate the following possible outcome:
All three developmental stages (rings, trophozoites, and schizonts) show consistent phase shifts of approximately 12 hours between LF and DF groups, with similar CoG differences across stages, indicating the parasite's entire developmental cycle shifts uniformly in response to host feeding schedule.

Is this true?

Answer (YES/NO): NO